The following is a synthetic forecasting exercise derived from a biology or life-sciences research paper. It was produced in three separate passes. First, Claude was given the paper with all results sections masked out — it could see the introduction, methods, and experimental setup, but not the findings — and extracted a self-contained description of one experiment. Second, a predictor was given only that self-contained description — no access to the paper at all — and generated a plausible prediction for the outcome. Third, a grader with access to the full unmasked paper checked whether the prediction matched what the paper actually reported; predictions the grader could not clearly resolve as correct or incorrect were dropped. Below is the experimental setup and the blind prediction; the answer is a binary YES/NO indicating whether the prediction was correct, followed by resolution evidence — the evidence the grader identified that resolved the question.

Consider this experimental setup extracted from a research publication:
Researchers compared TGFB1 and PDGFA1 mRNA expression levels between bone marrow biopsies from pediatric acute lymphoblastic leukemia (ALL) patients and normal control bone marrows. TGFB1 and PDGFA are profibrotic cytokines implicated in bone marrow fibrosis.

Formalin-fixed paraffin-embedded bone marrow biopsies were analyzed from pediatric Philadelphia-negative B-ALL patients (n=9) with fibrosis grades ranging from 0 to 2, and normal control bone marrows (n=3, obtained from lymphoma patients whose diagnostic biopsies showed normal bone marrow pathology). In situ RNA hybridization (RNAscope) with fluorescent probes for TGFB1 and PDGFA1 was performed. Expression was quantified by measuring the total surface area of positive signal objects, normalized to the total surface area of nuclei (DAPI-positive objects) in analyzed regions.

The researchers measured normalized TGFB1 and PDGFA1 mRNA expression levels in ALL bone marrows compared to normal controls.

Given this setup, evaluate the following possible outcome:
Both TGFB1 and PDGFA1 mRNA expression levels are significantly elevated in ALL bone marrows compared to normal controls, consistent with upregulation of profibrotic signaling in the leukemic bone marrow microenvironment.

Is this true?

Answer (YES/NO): NO